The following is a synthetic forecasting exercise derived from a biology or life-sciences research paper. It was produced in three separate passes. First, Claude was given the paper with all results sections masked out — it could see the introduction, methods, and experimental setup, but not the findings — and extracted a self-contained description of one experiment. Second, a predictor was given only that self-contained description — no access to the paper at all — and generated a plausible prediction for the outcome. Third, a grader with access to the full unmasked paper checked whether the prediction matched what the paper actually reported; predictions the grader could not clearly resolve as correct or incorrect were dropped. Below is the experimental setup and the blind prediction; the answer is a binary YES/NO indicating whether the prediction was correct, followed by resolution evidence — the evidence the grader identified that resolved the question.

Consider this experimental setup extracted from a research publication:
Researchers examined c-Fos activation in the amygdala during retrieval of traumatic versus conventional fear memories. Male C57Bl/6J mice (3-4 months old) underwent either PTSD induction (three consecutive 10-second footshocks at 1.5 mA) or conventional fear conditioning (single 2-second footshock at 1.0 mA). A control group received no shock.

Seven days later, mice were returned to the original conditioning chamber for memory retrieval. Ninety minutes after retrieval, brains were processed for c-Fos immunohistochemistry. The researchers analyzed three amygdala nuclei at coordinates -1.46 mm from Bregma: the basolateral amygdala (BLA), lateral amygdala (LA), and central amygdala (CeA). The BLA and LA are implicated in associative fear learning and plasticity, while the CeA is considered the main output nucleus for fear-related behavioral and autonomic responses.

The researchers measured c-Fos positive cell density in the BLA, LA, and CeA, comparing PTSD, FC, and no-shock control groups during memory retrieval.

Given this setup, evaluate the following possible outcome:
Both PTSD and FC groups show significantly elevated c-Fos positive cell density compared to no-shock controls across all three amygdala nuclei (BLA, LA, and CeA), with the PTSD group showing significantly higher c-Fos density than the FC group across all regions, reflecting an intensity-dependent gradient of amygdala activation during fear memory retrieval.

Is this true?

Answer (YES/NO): NO